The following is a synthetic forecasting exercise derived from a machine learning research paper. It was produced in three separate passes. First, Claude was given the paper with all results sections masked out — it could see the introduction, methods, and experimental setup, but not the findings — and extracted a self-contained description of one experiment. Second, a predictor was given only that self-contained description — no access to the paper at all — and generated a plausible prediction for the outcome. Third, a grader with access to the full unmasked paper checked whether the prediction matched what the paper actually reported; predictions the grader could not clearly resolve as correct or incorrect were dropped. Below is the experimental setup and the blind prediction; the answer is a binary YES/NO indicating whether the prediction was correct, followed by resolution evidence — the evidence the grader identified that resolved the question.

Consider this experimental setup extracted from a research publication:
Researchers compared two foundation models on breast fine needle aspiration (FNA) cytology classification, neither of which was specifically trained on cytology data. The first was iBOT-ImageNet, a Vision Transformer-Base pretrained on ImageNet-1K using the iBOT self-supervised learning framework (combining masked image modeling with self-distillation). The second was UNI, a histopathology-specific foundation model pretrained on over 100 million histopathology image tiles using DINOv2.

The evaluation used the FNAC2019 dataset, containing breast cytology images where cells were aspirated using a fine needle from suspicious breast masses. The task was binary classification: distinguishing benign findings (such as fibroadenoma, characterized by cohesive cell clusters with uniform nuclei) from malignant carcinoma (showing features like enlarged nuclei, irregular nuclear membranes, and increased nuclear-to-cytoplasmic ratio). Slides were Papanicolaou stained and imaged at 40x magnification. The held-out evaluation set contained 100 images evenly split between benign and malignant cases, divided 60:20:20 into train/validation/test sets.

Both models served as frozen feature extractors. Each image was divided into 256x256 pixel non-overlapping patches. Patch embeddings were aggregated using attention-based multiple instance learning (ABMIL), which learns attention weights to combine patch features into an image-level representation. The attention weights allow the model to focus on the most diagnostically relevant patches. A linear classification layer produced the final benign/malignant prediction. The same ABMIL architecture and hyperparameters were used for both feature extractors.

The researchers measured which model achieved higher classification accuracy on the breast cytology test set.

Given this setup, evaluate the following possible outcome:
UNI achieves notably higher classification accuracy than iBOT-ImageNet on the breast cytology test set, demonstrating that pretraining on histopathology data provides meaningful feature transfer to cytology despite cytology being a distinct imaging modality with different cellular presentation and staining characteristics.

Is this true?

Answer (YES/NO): NO